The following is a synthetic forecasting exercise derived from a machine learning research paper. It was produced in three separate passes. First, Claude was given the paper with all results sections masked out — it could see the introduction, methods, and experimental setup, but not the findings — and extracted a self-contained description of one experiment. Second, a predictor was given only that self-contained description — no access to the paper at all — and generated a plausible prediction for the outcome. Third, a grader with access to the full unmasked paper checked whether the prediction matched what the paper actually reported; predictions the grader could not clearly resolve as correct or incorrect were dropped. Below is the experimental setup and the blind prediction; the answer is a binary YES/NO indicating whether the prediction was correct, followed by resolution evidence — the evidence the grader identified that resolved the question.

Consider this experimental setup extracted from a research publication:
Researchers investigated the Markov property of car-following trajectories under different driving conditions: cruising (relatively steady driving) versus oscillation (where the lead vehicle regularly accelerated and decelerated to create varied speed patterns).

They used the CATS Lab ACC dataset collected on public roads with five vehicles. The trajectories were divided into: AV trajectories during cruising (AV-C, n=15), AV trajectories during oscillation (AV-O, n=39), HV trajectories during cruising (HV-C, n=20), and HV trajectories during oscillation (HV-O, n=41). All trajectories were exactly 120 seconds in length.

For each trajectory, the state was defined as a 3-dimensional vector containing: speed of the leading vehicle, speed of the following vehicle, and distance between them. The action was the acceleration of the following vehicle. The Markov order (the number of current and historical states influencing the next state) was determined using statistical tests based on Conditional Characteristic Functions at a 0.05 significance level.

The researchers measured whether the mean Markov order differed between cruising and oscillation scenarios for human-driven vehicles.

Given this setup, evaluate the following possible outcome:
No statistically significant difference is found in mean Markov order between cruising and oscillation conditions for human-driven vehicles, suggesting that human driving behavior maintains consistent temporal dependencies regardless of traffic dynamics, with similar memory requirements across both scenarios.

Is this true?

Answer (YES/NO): NO